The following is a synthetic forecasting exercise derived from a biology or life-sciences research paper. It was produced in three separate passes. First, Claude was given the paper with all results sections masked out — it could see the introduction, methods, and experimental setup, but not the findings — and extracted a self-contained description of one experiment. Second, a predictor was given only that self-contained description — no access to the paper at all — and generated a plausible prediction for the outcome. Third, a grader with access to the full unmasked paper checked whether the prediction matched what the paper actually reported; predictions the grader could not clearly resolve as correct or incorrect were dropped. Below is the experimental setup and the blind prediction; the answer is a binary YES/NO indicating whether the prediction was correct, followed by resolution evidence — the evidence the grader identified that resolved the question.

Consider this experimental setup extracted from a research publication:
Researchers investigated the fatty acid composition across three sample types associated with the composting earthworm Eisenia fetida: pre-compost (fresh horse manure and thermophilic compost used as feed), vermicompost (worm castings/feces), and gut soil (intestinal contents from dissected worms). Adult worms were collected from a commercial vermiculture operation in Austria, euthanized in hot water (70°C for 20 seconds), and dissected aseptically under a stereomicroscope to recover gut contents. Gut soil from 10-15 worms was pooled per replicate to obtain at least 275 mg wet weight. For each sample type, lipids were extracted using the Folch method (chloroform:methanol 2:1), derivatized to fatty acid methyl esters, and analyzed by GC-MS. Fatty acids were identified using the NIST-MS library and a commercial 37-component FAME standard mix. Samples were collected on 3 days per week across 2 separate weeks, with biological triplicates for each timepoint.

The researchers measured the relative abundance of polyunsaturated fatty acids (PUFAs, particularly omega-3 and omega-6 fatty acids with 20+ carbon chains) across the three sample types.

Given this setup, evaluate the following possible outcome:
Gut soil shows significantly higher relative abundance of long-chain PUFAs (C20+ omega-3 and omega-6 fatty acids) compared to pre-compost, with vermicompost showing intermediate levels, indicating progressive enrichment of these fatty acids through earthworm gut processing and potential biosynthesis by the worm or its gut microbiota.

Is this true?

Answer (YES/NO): NO